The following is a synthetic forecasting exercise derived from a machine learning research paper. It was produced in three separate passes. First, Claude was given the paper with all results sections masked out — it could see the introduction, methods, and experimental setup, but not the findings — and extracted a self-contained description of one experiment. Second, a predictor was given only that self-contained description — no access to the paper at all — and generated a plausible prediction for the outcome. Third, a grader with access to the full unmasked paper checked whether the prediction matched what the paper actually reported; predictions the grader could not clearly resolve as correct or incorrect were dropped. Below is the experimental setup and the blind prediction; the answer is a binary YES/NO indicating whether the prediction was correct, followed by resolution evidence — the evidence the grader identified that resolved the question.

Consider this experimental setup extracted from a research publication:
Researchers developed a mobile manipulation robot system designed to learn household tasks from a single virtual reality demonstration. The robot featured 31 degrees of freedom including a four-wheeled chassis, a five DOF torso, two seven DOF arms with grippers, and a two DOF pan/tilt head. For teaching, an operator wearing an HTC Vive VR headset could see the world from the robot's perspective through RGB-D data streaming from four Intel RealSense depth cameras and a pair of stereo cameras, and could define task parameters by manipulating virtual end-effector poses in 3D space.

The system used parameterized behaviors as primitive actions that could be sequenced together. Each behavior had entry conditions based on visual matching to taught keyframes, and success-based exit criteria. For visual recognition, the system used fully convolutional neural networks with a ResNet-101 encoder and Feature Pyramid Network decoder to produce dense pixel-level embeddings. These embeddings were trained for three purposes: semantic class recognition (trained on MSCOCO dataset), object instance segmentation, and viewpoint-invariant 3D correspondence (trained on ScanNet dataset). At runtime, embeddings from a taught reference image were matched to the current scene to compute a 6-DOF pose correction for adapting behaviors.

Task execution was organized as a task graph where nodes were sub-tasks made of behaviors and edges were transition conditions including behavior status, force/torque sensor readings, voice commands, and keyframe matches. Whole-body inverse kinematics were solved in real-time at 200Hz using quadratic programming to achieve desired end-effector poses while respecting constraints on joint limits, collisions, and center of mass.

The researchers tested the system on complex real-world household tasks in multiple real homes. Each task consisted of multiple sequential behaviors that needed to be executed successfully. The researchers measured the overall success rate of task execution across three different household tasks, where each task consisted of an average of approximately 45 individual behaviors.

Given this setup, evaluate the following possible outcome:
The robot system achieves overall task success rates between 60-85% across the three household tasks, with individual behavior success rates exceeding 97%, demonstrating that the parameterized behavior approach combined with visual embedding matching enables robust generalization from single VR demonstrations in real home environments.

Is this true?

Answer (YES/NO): YES